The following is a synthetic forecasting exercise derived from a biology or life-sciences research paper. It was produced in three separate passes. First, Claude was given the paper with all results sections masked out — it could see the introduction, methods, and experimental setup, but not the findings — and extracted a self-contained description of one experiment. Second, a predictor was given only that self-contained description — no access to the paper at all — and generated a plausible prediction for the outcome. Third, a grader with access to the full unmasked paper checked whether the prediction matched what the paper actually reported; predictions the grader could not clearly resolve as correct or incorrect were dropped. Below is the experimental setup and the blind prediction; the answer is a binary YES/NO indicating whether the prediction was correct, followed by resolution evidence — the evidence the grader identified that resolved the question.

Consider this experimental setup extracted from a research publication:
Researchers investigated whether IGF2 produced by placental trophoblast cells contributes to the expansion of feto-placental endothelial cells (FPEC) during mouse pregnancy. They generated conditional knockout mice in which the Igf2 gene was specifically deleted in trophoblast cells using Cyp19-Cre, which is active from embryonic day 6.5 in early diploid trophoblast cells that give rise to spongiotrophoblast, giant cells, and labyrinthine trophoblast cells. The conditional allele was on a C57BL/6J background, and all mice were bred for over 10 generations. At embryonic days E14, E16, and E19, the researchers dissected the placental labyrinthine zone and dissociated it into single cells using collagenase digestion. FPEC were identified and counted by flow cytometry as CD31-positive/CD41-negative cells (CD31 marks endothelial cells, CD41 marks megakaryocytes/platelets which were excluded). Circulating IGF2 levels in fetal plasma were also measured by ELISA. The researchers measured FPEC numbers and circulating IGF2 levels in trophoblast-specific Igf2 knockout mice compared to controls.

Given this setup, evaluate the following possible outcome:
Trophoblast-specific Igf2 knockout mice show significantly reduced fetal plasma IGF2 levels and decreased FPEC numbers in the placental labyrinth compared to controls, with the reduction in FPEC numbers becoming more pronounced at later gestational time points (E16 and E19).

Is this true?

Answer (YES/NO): NO